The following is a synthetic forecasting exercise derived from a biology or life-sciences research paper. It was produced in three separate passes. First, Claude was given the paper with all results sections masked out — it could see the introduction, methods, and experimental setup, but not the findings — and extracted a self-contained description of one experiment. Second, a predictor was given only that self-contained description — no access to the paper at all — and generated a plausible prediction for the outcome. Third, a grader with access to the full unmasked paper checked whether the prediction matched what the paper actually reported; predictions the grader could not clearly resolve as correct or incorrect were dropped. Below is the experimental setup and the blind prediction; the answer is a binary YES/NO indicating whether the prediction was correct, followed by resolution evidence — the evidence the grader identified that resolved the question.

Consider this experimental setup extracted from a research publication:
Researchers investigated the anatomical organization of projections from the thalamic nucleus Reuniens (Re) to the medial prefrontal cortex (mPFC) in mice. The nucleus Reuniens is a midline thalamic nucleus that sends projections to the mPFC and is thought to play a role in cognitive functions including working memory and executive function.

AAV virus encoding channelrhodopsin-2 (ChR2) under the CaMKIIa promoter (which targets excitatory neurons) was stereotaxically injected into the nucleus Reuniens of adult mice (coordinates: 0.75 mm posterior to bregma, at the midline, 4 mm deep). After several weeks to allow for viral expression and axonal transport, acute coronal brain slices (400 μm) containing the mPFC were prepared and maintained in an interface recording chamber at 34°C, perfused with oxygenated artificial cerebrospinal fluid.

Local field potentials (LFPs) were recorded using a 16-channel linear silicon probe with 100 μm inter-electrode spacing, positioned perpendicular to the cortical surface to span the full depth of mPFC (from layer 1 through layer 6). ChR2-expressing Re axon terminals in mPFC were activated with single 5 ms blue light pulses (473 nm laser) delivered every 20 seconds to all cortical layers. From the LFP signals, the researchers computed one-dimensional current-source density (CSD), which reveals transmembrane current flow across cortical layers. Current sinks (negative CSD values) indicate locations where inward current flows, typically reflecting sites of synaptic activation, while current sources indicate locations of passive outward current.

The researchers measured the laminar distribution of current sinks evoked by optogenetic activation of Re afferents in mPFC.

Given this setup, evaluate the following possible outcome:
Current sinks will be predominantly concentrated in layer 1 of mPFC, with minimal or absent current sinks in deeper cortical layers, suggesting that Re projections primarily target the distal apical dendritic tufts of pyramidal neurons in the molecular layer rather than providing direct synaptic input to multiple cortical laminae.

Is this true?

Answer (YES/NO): NO